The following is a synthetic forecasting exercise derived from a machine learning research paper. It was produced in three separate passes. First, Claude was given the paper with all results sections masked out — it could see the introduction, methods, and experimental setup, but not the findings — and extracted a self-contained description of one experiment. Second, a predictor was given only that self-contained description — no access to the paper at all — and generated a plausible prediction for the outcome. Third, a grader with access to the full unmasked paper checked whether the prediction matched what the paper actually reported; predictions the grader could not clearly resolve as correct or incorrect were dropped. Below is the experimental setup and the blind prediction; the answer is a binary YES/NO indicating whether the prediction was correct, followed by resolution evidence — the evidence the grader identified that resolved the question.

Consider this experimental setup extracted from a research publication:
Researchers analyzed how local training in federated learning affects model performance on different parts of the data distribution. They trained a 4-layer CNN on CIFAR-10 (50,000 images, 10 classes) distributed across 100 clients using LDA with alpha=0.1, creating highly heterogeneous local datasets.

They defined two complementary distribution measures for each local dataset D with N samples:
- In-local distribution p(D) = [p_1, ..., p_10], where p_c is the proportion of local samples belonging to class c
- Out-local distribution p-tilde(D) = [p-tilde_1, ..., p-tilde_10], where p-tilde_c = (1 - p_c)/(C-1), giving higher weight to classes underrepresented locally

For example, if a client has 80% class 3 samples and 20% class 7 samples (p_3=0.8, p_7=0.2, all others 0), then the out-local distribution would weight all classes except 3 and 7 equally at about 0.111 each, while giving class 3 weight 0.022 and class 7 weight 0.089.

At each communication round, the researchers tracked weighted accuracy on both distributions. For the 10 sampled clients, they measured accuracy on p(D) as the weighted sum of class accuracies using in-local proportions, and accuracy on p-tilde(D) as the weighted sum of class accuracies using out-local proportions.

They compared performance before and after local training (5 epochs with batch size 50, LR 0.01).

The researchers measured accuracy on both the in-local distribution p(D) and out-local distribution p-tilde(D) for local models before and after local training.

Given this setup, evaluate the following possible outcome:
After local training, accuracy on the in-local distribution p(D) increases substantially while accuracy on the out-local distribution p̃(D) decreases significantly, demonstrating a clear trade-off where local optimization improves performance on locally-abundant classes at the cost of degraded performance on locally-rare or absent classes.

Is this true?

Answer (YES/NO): YES